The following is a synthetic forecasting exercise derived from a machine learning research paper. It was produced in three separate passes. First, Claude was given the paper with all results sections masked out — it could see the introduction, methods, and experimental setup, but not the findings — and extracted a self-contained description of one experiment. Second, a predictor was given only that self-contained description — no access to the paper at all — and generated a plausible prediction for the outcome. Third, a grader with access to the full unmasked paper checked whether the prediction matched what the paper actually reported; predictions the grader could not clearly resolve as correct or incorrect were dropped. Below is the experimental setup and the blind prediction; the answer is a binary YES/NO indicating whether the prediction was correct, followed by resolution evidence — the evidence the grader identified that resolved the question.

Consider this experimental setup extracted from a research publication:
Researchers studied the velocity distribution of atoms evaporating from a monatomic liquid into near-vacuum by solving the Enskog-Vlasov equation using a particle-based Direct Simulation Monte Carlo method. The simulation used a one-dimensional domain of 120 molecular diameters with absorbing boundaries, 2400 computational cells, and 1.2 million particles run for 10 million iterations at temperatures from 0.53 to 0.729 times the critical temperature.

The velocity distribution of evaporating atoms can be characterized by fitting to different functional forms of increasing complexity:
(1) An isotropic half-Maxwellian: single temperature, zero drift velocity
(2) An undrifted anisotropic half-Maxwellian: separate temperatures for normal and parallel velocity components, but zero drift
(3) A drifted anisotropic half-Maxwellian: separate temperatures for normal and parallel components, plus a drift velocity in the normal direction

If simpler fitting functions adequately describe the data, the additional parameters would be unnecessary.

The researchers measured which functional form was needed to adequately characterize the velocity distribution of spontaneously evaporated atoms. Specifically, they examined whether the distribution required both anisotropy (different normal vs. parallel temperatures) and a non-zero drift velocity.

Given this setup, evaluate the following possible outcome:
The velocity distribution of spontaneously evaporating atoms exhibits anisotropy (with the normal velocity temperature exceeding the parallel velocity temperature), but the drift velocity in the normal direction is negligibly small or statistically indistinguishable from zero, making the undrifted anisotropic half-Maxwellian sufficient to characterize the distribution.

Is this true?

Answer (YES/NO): NO